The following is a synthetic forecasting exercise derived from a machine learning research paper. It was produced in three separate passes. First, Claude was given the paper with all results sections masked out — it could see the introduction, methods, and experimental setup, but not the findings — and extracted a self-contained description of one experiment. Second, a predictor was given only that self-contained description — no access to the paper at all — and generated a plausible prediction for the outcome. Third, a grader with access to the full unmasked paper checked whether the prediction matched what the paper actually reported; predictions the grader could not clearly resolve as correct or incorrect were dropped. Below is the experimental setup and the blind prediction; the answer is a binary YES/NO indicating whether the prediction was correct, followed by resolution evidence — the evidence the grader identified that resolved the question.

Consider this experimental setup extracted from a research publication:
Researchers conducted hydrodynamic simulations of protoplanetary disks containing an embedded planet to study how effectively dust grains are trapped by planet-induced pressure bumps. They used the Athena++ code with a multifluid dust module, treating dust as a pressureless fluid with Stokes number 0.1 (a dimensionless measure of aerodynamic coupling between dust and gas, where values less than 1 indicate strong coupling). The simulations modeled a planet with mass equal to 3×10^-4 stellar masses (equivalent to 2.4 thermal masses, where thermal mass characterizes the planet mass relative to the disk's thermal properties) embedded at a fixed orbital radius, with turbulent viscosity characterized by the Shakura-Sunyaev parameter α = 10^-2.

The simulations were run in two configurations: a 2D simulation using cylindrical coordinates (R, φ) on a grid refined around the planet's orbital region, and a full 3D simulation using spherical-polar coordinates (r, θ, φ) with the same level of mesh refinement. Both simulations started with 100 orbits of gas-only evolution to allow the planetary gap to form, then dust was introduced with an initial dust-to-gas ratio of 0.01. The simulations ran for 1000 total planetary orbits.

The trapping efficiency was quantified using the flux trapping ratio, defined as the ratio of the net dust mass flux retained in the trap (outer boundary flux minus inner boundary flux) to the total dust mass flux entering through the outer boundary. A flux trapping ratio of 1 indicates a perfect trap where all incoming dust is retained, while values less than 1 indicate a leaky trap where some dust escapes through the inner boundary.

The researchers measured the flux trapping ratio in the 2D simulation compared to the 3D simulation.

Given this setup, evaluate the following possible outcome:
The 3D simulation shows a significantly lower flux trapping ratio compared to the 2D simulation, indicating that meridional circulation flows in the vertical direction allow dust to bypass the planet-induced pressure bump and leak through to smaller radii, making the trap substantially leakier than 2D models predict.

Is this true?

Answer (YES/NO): NO